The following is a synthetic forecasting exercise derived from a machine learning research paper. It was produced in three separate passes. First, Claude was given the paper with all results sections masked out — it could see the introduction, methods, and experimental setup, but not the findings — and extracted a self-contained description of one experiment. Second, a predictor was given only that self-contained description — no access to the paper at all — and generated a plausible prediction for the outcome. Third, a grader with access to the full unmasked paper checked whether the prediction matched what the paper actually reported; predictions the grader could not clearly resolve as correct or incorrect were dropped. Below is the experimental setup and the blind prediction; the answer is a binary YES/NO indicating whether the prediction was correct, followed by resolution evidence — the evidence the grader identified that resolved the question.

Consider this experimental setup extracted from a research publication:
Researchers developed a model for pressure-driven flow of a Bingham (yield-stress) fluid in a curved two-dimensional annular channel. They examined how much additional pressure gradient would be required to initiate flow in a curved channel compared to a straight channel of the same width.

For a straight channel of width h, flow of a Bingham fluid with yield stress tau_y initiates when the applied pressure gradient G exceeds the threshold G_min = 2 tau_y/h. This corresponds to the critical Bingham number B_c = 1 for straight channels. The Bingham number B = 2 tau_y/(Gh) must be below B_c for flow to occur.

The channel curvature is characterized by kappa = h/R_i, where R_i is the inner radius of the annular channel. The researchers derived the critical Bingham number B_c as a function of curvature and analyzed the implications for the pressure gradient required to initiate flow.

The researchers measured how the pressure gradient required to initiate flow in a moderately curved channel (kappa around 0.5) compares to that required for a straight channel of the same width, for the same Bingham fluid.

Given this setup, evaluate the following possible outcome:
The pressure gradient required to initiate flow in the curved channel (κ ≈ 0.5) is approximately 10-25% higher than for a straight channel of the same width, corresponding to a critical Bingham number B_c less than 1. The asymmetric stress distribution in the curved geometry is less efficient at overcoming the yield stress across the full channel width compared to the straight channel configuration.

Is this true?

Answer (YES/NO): NO